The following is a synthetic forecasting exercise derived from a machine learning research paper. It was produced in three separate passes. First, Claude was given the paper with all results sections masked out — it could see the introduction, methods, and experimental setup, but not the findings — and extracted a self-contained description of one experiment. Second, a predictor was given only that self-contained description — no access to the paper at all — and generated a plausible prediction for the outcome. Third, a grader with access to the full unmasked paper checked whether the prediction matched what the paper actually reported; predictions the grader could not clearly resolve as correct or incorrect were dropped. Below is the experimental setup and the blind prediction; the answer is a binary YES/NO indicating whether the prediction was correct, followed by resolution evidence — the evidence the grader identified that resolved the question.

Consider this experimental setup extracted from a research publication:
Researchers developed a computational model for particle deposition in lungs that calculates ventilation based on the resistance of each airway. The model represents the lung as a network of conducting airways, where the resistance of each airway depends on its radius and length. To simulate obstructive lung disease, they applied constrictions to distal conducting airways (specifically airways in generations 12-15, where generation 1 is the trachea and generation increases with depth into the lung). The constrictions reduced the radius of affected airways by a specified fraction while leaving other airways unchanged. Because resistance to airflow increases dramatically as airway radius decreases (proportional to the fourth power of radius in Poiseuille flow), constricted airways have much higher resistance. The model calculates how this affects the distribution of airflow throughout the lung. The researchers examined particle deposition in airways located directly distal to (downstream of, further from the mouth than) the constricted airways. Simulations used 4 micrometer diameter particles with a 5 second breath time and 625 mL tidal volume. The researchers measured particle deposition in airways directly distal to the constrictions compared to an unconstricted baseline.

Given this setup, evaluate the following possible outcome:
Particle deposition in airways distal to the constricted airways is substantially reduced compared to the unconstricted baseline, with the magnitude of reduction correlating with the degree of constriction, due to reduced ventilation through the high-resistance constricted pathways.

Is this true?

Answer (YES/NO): YES